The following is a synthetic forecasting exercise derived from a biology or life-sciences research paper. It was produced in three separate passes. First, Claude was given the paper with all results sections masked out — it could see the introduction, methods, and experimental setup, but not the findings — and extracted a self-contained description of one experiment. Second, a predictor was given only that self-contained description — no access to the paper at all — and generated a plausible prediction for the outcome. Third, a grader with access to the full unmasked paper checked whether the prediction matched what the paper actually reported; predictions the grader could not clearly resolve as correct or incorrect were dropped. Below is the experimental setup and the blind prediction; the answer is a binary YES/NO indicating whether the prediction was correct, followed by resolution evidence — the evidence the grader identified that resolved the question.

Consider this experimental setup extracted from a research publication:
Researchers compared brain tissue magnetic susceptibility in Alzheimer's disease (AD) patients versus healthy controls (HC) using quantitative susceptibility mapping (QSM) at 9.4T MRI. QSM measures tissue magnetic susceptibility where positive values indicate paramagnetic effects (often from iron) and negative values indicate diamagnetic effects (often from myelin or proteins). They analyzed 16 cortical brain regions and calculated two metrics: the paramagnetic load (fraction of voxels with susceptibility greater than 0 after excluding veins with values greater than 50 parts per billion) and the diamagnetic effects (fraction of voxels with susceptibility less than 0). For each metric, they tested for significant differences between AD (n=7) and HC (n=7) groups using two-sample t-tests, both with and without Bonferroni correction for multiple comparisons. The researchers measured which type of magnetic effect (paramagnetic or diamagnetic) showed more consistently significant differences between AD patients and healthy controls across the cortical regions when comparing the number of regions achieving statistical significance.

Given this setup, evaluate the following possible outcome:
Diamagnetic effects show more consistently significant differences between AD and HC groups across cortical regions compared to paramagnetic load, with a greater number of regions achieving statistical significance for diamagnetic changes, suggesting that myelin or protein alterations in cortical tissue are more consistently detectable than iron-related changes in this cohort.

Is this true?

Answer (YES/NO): YES